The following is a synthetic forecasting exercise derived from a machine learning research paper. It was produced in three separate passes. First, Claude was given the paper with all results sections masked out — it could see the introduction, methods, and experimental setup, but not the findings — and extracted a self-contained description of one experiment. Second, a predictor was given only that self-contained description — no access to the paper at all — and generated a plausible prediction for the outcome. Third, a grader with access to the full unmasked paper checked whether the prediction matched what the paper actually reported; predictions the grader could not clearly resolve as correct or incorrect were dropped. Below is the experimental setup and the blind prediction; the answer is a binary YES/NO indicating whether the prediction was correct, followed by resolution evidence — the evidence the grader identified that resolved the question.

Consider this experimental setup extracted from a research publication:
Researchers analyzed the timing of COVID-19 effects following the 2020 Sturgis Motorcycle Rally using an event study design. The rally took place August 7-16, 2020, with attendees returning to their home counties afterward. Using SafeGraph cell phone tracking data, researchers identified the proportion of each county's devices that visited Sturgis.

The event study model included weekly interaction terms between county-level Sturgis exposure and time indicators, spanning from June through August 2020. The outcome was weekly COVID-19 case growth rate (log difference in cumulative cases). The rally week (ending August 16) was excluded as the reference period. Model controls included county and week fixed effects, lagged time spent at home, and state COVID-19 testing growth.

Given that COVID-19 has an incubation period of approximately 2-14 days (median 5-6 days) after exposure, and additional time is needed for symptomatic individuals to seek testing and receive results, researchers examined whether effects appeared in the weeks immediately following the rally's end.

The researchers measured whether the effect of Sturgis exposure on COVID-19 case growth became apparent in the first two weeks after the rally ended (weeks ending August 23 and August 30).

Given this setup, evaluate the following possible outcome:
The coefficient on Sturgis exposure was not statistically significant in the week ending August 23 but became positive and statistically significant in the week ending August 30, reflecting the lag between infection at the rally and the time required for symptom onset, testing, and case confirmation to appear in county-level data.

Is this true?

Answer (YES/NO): NO